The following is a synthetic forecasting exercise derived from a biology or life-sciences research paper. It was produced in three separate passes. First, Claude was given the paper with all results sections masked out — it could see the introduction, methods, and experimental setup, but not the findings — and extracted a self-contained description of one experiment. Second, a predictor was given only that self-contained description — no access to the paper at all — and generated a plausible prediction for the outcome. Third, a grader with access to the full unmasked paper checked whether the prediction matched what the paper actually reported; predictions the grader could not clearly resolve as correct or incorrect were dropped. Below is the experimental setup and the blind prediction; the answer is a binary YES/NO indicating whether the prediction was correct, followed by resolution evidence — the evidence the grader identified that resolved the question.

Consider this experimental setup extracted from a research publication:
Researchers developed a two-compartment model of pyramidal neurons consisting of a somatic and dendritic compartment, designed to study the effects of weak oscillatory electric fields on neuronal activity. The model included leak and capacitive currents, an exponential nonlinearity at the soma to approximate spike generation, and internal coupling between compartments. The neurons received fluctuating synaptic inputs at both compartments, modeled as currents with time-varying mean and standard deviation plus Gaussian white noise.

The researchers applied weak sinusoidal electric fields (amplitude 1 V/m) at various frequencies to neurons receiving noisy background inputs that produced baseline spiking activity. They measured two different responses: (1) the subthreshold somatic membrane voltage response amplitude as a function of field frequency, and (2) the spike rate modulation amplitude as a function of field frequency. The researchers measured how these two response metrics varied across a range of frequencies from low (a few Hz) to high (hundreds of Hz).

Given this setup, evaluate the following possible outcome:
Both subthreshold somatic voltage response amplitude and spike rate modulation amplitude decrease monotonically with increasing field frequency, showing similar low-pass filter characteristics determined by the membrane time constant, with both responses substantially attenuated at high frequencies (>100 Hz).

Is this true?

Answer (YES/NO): NO